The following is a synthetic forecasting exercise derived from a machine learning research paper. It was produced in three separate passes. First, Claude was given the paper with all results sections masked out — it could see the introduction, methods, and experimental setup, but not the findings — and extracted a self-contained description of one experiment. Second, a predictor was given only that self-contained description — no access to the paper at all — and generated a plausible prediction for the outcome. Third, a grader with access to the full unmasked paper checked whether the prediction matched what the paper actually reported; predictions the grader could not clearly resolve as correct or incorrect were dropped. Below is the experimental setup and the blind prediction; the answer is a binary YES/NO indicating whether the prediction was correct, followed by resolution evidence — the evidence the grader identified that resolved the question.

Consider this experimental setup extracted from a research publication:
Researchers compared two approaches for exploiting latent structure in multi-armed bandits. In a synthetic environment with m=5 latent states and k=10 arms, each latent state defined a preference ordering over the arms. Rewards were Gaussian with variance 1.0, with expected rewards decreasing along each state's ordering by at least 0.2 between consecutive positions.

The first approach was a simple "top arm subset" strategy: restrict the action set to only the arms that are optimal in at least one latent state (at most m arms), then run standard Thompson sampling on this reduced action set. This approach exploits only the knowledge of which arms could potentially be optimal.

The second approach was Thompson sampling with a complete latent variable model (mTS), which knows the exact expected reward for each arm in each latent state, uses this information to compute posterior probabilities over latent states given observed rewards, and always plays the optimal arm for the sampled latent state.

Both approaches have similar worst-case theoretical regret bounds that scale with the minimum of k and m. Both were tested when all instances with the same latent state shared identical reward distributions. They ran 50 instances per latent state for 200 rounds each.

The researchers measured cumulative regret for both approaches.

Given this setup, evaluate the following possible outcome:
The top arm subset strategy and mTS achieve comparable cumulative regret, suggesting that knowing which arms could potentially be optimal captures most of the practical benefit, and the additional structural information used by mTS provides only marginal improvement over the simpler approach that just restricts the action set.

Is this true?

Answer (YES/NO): NO